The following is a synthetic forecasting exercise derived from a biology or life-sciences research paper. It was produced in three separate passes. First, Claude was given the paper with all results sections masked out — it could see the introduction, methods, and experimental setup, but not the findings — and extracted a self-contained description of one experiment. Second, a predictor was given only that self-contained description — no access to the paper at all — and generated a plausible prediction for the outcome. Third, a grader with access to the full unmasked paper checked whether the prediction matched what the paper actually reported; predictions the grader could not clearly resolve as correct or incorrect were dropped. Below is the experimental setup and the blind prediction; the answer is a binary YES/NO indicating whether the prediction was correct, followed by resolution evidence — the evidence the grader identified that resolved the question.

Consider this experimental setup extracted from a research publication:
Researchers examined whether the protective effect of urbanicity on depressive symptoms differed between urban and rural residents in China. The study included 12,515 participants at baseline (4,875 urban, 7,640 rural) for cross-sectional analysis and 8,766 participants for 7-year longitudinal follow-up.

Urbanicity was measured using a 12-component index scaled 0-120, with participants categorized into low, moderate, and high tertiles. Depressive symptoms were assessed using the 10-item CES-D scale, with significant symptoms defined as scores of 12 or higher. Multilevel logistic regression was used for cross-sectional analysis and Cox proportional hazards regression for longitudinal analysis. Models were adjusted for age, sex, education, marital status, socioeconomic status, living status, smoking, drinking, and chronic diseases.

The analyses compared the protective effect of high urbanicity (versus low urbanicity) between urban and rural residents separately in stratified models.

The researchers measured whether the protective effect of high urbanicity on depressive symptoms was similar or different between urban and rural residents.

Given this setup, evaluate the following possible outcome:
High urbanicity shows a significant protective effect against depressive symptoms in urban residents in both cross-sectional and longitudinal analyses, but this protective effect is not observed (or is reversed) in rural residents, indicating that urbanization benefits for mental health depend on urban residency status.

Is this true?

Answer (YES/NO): NO